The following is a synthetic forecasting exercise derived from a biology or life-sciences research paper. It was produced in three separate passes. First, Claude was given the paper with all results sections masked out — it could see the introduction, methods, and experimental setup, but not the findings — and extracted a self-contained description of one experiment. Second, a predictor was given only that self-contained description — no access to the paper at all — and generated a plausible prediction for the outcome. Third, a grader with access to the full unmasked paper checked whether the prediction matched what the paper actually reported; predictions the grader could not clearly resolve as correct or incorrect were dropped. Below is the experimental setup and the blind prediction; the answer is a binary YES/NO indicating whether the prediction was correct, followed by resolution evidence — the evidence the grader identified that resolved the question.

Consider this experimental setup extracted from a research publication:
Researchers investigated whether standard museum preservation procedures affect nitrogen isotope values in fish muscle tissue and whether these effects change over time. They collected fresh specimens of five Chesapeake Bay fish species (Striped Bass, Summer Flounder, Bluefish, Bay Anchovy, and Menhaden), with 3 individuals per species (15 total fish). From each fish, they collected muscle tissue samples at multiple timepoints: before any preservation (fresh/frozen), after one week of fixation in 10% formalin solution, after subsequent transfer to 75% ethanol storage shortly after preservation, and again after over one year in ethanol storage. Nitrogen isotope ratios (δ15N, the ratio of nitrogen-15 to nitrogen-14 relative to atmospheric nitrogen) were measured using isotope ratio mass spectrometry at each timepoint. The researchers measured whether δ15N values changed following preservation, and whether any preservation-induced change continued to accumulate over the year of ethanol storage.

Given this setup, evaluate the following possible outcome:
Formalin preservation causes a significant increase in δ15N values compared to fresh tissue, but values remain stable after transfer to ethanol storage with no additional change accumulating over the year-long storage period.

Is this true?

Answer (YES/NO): YES